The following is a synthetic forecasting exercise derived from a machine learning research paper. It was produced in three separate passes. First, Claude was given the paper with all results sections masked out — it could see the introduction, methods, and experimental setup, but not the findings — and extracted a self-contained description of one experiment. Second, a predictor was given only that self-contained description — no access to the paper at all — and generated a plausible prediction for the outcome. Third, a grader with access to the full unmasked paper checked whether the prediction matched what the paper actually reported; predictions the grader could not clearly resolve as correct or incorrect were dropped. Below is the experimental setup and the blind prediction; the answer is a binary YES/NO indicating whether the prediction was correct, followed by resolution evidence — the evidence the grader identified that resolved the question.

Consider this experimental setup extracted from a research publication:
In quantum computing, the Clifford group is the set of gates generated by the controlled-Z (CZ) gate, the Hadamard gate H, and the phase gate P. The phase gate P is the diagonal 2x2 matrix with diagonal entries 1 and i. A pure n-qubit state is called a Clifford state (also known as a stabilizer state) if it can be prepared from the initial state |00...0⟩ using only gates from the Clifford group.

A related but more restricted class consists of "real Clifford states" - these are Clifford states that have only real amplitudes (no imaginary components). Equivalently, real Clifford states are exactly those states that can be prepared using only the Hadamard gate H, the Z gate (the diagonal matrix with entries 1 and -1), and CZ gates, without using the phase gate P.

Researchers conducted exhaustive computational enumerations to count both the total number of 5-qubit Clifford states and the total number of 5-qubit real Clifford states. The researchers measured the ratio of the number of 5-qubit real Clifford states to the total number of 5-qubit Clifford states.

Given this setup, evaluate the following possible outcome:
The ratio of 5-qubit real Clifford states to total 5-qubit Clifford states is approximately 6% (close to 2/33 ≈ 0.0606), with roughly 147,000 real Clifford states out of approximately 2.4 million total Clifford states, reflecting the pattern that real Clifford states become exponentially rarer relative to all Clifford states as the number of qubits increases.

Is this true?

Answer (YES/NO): NO